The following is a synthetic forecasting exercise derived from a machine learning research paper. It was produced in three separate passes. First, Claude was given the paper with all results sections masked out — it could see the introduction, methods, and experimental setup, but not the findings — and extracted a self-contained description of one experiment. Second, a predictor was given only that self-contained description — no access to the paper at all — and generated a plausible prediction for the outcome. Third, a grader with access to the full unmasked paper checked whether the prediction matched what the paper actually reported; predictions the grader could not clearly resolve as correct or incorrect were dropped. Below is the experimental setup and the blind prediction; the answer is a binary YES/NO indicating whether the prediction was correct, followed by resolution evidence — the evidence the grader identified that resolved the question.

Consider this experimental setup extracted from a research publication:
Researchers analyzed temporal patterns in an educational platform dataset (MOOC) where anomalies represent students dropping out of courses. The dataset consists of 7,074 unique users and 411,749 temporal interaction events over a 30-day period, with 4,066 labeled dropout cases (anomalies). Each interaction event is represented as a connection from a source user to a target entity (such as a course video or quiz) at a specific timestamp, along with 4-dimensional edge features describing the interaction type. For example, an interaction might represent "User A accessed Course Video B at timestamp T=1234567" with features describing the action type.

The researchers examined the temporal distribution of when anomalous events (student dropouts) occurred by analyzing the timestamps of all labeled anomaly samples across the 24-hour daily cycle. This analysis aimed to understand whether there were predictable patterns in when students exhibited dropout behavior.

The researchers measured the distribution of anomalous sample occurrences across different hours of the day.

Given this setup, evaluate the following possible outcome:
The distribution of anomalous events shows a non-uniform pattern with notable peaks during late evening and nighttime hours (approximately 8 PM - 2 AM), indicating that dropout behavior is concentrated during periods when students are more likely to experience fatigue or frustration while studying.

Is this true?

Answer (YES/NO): NO